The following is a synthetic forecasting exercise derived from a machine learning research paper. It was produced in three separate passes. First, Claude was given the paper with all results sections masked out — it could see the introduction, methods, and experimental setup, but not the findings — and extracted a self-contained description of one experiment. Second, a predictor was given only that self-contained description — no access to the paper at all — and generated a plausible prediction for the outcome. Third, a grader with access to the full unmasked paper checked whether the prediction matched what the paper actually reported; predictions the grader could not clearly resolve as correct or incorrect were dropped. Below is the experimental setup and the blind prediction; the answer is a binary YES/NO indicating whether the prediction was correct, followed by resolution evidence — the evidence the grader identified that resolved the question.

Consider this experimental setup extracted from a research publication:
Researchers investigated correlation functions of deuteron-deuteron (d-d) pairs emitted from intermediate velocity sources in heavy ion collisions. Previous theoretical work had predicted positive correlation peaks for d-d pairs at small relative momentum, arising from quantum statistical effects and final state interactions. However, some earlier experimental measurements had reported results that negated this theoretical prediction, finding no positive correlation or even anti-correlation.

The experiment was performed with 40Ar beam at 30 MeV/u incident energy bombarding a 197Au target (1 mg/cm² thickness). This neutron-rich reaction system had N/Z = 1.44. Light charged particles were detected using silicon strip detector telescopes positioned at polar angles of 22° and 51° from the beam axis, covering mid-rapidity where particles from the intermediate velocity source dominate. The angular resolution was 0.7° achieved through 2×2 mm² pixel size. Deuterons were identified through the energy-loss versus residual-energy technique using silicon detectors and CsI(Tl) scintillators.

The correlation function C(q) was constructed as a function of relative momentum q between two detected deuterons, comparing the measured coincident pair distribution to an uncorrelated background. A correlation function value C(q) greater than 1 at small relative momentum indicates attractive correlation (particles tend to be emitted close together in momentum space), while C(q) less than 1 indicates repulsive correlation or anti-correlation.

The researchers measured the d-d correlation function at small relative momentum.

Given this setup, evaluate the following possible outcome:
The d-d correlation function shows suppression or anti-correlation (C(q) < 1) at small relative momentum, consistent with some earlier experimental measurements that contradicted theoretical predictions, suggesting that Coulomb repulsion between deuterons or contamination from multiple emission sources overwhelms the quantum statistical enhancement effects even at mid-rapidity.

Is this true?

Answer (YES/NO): NO